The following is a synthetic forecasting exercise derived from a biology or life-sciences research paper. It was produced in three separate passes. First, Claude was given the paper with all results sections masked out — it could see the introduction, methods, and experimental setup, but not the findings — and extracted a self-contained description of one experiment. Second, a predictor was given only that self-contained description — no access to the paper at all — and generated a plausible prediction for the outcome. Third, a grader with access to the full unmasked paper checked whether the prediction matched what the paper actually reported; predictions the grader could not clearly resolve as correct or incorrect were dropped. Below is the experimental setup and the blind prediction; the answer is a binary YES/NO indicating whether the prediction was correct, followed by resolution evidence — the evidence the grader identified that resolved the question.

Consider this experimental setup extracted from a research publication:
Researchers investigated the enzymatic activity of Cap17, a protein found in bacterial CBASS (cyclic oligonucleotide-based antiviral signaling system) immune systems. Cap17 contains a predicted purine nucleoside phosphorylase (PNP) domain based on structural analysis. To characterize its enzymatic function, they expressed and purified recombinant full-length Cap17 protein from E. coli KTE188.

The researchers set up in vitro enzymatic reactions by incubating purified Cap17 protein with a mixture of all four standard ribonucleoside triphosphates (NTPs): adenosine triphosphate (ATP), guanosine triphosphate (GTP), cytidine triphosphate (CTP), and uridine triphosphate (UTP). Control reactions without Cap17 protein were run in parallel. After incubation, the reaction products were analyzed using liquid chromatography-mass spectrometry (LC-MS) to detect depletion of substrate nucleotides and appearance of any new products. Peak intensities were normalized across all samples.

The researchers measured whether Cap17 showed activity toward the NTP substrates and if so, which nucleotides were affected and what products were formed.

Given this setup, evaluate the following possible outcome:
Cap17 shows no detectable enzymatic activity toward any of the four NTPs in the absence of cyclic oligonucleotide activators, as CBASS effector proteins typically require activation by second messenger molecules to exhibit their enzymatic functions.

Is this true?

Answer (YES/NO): NO